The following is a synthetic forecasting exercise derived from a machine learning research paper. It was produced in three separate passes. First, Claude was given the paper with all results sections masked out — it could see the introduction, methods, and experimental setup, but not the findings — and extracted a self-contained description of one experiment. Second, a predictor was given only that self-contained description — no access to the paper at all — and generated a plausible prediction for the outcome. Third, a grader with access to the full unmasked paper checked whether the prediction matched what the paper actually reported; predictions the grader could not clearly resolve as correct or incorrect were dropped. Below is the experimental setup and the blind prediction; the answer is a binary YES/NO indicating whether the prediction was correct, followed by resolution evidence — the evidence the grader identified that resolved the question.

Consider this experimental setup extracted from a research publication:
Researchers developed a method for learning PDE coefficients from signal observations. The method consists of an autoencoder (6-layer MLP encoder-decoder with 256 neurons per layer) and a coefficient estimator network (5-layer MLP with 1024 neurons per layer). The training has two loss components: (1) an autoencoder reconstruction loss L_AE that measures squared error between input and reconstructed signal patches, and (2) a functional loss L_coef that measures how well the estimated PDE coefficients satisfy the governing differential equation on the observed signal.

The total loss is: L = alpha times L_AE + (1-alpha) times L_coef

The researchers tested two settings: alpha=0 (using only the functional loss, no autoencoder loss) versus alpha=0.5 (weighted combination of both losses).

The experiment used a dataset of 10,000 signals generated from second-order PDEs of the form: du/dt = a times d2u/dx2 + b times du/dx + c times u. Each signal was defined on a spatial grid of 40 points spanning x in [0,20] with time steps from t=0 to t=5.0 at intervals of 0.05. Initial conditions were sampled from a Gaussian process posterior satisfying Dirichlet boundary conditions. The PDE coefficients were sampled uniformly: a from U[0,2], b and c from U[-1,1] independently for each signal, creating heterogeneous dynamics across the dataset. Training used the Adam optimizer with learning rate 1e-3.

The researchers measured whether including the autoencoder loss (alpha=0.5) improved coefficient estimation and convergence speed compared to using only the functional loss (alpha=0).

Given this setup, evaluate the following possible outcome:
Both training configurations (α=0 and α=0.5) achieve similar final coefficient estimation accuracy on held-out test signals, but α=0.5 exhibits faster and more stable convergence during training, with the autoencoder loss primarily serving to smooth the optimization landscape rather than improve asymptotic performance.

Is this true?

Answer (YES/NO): NO